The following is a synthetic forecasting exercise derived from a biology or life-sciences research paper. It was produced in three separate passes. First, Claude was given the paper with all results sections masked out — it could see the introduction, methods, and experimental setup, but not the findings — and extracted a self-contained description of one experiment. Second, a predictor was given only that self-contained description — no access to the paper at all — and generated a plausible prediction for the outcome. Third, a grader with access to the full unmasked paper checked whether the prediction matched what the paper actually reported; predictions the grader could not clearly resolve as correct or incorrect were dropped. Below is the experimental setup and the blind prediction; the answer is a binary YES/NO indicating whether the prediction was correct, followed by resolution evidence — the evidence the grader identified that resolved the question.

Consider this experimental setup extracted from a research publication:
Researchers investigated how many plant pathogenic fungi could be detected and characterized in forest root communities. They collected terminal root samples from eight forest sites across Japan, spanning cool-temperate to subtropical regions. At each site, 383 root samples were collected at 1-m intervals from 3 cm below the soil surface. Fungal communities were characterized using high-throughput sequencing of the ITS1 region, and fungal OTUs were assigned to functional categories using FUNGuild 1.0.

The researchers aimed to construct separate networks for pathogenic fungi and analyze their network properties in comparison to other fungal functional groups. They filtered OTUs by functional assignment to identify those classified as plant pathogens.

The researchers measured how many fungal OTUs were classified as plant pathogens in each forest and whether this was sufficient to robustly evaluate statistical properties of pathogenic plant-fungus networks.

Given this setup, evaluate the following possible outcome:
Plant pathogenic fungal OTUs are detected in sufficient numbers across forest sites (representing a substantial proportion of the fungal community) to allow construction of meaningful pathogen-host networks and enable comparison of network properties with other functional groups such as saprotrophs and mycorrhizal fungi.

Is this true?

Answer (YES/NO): NO